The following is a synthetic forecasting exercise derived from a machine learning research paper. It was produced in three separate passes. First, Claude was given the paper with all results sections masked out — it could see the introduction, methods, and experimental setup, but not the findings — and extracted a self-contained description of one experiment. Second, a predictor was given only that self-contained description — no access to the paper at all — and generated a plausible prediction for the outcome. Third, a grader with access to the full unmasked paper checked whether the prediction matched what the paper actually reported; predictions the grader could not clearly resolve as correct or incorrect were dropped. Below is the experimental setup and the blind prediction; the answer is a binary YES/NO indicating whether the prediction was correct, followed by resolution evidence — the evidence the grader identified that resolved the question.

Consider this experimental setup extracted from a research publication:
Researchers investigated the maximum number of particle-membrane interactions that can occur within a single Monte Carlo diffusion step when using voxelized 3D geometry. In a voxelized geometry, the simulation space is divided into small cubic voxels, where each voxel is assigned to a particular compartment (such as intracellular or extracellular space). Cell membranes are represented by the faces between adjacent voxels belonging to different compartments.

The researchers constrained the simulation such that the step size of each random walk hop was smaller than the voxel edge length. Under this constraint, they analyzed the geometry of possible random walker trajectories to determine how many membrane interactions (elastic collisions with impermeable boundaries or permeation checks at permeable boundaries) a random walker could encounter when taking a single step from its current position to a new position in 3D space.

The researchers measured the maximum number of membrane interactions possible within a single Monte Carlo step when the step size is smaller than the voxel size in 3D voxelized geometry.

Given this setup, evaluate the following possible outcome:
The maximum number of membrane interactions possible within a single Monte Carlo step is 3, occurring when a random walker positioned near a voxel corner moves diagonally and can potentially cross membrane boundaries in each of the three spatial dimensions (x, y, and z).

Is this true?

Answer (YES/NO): YES